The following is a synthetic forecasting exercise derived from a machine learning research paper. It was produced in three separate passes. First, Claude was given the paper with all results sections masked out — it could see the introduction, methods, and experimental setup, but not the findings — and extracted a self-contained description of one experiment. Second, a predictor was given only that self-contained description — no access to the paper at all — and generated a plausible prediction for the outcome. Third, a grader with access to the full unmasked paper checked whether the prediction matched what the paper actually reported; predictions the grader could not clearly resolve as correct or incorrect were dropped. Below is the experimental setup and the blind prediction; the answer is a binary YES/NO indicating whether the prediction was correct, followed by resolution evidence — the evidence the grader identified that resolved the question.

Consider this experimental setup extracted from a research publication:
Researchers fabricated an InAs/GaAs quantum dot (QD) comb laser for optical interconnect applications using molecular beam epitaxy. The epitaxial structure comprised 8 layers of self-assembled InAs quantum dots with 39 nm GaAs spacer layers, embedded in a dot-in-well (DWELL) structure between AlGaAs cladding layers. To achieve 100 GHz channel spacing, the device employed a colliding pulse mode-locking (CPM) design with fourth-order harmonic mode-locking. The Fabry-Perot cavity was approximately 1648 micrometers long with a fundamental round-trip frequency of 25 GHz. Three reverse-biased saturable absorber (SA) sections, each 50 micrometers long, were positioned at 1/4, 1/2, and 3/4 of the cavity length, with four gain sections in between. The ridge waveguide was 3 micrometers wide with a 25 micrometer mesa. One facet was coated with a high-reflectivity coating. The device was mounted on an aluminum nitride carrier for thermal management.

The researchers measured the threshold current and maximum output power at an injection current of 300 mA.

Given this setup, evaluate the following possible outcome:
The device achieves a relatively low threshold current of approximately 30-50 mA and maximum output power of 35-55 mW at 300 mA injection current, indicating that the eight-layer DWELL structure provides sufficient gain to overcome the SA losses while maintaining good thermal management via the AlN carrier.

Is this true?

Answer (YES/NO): NO